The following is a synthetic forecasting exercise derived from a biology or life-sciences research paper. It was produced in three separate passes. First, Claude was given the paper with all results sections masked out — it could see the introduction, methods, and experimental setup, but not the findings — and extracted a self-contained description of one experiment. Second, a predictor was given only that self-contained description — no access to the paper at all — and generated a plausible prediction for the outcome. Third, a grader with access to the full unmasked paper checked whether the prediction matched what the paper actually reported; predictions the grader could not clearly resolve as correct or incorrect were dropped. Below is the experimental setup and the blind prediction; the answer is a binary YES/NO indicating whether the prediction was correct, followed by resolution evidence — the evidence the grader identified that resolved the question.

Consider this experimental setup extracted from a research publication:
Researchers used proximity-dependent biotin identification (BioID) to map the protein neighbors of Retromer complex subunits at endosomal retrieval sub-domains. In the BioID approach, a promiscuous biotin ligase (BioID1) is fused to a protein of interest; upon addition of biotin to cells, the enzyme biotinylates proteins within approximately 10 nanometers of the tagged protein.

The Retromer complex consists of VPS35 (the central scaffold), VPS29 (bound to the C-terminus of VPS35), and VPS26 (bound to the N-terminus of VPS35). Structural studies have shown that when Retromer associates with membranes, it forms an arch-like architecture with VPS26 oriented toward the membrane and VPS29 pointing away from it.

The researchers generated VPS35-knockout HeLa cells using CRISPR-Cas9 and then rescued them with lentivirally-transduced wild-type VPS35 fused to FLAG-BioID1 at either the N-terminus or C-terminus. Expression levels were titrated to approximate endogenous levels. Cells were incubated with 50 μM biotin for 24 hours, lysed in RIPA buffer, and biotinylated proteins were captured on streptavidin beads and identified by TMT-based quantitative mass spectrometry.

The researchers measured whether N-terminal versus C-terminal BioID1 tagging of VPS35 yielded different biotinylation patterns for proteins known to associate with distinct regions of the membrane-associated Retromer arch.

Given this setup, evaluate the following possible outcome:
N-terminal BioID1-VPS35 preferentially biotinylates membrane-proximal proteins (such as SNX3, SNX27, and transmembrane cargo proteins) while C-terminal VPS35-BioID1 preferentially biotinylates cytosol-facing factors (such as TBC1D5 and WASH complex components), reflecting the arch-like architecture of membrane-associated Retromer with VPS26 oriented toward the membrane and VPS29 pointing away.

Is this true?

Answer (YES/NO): NO